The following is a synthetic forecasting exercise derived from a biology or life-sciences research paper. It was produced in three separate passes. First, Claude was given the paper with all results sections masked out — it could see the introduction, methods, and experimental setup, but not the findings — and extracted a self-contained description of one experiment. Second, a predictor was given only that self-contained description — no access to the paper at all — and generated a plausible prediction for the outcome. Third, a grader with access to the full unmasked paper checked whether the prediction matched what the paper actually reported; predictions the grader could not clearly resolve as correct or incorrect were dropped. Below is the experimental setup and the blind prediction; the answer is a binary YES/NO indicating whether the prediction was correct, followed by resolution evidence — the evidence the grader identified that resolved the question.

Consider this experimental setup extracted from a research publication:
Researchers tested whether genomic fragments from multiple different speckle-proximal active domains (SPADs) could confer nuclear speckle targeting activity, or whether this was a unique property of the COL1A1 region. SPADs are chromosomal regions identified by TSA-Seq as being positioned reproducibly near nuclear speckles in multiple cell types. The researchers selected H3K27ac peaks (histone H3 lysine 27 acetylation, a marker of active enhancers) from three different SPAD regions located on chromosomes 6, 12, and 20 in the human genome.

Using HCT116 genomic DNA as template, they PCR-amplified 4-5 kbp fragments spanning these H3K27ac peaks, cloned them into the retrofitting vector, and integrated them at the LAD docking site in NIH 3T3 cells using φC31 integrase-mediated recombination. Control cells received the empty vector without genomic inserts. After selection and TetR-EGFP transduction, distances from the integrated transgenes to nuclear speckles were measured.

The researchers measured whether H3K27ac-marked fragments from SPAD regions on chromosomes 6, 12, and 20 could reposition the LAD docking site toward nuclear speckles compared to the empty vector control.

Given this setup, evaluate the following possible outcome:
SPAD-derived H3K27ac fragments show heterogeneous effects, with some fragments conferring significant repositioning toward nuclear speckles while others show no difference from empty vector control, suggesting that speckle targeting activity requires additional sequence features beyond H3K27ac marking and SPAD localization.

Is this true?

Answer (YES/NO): NO